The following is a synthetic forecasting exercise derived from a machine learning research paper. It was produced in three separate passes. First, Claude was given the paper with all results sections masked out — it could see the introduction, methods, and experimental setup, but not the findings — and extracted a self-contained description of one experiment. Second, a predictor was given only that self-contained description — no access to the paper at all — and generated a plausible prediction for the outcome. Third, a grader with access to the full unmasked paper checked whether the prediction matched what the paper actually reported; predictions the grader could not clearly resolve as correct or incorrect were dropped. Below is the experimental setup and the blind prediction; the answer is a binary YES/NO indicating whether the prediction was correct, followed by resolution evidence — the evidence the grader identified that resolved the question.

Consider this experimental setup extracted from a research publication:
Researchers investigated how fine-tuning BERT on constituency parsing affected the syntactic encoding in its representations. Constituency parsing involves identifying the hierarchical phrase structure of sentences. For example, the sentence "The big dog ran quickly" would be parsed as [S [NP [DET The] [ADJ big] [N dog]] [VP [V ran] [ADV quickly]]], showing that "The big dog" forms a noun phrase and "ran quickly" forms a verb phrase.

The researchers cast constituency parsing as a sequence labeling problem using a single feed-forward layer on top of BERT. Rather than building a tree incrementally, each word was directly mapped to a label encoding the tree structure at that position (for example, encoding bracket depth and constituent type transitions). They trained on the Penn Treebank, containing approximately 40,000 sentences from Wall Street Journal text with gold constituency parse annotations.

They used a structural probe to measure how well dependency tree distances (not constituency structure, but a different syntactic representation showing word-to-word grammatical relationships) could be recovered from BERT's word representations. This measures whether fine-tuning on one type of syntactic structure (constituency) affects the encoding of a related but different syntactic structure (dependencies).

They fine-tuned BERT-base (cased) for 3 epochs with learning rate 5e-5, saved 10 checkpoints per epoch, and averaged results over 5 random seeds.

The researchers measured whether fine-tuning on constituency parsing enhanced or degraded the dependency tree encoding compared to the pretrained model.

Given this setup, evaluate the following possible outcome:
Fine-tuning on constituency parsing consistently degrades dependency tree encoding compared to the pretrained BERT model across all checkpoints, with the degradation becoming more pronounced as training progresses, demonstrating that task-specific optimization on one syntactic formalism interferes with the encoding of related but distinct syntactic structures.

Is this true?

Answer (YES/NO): NO